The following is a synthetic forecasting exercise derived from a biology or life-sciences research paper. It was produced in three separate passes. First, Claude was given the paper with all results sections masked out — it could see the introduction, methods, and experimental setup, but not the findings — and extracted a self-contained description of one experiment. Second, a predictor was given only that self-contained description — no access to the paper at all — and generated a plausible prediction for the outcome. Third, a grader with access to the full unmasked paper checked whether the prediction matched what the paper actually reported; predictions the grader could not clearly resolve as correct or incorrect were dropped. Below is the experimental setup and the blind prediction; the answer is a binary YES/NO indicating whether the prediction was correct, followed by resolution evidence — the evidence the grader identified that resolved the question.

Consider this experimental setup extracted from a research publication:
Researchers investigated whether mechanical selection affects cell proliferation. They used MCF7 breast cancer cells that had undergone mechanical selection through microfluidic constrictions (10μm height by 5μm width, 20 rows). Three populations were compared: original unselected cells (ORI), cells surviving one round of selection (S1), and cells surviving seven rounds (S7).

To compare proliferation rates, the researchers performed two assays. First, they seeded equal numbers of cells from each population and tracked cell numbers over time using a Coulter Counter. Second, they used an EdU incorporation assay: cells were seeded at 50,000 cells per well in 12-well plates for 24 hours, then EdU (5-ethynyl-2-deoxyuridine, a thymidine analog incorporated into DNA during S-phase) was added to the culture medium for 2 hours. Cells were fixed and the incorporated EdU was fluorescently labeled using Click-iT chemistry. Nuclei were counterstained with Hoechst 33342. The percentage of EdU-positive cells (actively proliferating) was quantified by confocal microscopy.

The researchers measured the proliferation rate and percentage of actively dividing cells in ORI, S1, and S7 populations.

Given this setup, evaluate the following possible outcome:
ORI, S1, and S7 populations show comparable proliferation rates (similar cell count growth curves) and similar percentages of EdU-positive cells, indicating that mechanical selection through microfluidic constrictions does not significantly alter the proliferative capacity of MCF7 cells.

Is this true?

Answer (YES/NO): NO